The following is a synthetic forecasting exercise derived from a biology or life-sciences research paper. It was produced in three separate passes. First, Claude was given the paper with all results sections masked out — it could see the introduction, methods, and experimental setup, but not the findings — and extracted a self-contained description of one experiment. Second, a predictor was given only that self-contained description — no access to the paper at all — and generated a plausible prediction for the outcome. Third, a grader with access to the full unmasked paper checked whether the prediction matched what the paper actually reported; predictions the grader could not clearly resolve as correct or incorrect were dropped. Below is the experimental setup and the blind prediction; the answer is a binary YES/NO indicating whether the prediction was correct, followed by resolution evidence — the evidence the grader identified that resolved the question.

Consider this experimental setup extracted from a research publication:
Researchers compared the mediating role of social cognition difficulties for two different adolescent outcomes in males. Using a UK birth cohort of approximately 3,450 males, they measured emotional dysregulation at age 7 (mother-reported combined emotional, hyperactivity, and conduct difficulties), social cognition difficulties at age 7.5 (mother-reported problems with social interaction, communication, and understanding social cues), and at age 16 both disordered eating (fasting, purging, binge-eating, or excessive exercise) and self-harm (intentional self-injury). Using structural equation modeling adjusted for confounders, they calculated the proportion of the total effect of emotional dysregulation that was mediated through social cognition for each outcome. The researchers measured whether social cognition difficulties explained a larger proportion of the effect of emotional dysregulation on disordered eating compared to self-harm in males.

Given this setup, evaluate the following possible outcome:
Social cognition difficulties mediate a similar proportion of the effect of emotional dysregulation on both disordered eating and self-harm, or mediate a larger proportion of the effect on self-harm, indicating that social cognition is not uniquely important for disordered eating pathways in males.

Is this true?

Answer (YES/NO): NO